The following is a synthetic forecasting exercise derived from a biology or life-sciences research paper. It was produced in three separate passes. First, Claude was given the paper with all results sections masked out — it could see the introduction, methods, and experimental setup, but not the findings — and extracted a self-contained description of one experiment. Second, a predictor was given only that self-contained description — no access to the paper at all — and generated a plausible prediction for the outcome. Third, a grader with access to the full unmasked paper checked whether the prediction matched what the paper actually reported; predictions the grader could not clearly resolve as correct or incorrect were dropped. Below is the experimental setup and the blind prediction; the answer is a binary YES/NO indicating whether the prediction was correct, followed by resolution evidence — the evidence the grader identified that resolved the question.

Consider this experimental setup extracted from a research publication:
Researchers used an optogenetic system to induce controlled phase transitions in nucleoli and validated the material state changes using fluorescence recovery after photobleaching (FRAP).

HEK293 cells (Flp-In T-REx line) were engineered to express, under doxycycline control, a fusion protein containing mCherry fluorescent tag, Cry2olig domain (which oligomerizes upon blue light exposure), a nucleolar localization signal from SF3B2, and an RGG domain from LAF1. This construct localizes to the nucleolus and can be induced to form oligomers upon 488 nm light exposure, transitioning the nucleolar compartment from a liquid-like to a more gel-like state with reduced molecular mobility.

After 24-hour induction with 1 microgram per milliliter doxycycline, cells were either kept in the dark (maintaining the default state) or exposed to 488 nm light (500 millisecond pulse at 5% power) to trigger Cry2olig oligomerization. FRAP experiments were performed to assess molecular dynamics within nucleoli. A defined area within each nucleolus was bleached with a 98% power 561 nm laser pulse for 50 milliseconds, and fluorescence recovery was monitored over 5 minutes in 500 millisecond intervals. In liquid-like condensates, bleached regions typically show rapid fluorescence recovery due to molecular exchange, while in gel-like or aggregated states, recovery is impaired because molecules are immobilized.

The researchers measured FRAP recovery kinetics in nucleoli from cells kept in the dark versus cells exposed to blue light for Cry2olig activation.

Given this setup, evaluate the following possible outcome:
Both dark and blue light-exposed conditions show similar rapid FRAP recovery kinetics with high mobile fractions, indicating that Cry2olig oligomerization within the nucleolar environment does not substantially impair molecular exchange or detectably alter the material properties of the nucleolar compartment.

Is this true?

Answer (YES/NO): NO